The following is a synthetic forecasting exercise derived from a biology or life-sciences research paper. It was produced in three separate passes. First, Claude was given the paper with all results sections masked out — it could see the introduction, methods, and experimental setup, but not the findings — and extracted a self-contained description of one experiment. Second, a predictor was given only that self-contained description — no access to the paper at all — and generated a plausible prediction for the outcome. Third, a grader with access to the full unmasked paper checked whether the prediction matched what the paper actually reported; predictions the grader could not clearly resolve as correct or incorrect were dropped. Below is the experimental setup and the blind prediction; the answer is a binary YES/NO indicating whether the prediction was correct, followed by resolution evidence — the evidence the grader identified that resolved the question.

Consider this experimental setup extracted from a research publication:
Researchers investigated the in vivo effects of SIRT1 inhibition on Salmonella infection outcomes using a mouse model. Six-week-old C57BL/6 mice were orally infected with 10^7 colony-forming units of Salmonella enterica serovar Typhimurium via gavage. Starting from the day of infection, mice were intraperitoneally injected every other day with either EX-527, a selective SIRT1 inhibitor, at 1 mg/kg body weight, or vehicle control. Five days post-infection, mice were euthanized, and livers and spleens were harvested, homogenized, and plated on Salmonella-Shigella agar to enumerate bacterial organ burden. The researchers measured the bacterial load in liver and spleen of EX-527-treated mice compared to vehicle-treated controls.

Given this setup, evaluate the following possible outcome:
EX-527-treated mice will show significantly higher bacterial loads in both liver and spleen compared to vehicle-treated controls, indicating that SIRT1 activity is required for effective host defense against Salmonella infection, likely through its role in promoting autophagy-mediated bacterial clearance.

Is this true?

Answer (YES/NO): NO